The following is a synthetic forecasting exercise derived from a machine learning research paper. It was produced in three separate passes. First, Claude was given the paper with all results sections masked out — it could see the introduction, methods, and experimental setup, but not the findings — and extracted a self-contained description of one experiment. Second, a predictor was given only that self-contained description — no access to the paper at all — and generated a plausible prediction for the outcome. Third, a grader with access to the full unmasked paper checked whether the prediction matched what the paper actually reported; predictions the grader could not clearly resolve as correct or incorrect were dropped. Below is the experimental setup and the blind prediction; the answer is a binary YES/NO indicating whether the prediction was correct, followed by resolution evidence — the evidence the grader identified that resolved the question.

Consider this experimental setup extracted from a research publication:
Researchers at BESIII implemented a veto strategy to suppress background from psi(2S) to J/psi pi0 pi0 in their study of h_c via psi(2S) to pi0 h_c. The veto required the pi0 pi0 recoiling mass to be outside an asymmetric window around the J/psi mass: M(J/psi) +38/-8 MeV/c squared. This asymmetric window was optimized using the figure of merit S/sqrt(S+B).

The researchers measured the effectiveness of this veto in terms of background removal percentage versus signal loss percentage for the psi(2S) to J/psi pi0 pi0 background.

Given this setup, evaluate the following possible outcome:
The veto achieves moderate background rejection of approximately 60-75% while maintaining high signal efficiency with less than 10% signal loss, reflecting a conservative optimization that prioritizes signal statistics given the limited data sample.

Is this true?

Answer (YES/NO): NO